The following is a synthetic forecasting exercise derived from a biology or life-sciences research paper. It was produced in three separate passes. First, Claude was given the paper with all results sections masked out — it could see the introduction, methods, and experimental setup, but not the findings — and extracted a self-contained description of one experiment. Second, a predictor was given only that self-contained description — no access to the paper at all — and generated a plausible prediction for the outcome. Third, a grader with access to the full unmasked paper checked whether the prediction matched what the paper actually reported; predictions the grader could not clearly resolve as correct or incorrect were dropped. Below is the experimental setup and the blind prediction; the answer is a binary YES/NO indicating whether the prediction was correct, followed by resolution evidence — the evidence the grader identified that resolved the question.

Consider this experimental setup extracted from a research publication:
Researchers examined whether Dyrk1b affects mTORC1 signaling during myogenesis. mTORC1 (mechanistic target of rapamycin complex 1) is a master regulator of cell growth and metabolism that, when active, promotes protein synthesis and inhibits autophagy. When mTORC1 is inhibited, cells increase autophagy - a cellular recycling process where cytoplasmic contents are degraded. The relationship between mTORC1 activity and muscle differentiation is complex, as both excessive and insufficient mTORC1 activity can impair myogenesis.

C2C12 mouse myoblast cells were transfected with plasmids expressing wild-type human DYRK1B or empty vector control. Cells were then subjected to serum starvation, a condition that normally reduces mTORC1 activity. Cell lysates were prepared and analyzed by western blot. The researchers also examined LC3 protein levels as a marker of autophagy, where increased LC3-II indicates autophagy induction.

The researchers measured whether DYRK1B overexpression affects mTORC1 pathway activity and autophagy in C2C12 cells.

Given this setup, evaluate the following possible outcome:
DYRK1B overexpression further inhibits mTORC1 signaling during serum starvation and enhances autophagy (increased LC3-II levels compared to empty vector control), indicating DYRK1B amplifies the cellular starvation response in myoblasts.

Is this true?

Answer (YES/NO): YES